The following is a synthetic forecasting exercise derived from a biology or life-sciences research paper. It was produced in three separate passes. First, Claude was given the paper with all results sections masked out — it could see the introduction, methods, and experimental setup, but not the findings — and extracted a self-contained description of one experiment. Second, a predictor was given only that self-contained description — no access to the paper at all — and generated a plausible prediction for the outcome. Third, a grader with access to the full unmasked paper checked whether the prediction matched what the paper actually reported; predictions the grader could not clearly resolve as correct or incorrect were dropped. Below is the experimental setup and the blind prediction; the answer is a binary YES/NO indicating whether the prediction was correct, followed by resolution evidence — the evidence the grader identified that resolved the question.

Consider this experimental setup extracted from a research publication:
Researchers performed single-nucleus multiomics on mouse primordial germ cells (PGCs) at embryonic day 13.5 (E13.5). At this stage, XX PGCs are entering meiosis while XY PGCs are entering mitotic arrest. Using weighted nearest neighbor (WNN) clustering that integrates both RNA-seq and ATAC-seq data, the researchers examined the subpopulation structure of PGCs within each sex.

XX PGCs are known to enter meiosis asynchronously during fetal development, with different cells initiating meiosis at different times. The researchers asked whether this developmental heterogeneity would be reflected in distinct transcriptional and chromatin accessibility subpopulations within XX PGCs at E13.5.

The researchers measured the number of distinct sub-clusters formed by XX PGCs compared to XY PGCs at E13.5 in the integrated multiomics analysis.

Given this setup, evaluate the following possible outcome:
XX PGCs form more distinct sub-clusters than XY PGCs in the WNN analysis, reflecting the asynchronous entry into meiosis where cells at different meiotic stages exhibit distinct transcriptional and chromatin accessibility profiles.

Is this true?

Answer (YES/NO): YES